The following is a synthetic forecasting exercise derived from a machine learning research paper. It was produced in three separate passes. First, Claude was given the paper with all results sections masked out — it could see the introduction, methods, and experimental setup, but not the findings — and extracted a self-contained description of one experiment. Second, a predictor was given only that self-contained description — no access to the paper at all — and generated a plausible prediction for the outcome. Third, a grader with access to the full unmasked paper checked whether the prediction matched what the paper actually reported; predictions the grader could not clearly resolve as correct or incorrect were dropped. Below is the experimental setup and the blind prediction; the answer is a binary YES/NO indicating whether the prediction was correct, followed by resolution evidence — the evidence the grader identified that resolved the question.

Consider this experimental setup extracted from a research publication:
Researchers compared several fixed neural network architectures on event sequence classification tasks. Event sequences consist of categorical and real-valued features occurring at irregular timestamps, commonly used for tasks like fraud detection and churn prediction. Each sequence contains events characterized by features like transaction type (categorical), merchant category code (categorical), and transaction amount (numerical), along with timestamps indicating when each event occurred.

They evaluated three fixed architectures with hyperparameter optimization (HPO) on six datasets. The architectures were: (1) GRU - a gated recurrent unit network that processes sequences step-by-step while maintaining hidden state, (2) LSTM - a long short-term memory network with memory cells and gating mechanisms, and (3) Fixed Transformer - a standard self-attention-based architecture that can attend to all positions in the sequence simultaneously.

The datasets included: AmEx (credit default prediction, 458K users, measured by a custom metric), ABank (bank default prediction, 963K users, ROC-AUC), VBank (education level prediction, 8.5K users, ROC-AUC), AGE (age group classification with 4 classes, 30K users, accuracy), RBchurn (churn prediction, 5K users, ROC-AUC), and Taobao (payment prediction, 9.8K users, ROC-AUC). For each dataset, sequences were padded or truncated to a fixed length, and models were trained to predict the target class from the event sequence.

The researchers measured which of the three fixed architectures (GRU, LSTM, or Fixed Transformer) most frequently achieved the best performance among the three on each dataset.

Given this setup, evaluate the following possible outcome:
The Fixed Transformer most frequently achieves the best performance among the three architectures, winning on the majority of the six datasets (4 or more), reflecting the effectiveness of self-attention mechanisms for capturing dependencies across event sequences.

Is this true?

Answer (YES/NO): NO